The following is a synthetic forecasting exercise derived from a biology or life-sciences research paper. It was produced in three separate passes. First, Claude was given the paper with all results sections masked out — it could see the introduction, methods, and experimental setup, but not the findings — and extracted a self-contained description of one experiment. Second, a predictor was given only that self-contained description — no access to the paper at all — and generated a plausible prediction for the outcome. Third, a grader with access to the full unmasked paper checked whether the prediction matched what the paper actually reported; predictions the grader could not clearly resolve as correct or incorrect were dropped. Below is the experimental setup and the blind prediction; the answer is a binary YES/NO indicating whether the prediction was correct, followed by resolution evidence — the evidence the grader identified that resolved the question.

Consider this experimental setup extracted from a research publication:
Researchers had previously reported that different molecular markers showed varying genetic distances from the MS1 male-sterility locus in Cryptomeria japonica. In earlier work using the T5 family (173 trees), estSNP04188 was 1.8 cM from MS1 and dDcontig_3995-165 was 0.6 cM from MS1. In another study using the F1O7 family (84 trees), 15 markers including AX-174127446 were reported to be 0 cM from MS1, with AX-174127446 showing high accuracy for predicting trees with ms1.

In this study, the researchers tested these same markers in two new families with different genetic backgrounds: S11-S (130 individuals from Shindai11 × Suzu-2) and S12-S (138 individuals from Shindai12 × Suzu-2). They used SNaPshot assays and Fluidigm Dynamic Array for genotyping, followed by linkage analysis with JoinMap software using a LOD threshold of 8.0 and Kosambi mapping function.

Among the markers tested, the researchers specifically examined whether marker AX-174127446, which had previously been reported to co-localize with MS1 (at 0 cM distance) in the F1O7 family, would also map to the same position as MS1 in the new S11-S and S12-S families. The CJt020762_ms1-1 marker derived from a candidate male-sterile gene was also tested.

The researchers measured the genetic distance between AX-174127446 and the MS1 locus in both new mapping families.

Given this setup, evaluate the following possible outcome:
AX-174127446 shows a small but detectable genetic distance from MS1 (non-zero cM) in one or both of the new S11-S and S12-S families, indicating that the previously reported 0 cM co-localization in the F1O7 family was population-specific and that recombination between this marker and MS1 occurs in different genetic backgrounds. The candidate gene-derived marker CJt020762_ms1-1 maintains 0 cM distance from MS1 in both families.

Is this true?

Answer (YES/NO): YES